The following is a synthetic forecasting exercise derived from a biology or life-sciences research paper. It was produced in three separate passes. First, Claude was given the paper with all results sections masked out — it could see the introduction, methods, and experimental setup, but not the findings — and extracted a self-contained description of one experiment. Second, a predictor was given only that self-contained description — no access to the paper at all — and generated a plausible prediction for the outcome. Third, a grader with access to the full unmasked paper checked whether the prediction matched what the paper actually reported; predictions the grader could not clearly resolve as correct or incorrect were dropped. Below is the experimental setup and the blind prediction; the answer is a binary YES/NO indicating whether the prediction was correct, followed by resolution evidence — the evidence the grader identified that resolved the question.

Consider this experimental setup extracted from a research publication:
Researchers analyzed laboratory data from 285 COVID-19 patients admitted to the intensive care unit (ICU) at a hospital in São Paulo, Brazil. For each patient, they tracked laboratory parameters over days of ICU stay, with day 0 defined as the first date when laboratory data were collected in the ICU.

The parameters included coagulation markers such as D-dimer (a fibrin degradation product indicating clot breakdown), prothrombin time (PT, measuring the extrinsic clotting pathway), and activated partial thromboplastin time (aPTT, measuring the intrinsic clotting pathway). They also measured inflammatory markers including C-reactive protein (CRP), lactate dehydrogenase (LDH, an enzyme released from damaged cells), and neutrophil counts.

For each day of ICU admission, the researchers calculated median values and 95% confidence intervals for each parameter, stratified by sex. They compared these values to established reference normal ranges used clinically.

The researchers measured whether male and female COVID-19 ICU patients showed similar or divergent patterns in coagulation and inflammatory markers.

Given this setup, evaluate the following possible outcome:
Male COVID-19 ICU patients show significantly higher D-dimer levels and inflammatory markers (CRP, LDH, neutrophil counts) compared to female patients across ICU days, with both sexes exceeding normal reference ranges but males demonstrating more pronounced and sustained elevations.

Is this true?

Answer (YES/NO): NO